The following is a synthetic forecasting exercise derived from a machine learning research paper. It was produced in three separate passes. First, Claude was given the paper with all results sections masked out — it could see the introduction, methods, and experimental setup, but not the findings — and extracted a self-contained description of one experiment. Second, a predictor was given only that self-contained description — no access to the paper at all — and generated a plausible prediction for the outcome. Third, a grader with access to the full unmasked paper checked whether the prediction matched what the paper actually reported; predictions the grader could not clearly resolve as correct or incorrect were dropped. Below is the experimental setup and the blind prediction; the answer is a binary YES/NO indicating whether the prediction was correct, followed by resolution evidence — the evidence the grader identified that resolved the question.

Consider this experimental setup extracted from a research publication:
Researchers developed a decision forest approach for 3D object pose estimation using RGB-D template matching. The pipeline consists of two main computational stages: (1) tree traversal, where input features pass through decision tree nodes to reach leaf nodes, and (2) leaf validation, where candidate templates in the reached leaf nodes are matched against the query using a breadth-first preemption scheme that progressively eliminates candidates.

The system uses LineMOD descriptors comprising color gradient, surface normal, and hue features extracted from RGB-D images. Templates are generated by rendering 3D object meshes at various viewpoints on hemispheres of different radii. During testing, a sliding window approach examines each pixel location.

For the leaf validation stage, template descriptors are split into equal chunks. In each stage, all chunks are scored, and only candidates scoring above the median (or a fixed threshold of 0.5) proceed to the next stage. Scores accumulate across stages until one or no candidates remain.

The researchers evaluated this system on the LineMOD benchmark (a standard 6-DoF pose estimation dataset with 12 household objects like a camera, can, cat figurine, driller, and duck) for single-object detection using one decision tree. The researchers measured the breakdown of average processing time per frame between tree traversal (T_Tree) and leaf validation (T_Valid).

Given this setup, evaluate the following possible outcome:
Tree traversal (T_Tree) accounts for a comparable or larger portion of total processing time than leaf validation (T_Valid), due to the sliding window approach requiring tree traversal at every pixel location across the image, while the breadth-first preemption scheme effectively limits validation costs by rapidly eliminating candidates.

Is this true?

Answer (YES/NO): NO